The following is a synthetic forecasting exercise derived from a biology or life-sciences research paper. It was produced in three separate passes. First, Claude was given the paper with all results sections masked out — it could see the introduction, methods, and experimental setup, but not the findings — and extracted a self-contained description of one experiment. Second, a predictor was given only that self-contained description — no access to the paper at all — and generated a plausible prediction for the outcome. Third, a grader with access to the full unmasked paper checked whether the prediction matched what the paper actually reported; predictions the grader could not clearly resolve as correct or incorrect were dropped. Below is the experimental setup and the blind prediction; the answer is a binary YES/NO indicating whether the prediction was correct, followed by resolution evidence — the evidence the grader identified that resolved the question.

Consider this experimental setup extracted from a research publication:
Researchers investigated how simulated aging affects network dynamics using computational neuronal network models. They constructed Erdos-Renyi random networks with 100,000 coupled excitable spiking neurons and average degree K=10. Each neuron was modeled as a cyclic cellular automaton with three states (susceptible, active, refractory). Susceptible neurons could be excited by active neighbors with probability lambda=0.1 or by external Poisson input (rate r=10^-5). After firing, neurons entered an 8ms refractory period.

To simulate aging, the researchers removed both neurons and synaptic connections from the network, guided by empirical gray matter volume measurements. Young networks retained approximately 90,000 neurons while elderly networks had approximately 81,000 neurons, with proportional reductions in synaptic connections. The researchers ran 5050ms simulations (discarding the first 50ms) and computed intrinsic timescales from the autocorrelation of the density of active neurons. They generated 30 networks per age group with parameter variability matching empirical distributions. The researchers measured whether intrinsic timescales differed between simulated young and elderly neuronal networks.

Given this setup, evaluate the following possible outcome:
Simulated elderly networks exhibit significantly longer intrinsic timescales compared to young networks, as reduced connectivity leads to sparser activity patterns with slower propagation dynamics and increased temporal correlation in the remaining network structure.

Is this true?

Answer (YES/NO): NO